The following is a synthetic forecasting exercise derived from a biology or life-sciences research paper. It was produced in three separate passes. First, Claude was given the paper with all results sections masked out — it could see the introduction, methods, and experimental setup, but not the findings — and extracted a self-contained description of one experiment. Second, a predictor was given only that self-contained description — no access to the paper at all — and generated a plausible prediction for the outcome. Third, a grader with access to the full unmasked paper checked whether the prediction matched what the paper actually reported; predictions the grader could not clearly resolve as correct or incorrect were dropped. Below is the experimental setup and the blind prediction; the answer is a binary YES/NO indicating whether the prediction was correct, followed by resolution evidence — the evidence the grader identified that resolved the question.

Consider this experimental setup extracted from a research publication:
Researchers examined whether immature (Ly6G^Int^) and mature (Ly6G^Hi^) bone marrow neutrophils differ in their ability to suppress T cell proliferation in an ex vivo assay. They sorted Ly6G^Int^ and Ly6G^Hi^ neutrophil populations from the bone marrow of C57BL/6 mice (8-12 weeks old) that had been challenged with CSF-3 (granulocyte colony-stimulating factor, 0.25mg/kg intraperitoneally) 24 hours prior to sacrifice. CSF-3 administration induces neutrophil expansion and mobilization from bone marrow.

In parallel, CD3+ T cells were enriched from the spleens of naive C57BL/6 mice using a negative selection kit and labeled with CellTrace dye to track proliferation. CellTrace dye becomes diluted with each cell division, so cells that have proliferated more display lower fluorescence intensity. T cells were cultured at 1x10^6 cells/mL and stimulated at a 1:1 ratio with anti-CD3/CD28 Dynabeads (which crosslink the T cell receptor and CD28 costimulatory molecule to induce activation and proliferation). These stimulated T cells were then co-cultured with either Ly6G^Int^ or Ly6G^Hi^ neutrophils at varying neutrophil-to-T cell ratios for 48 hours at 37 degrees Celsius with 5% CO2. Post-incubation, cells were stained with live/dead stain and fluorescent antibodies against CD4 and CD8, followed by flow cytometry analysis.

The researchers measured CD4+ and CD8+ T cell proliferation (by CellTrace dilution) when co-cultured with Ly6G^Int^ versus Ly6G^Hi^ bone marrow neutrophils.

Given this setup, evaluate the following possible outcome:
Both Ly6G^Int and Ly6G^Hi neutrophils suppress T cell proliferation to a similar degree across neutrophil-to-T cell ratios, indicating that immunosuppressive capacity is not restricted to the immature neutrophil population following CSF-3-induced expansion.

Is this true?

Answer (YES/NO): NO